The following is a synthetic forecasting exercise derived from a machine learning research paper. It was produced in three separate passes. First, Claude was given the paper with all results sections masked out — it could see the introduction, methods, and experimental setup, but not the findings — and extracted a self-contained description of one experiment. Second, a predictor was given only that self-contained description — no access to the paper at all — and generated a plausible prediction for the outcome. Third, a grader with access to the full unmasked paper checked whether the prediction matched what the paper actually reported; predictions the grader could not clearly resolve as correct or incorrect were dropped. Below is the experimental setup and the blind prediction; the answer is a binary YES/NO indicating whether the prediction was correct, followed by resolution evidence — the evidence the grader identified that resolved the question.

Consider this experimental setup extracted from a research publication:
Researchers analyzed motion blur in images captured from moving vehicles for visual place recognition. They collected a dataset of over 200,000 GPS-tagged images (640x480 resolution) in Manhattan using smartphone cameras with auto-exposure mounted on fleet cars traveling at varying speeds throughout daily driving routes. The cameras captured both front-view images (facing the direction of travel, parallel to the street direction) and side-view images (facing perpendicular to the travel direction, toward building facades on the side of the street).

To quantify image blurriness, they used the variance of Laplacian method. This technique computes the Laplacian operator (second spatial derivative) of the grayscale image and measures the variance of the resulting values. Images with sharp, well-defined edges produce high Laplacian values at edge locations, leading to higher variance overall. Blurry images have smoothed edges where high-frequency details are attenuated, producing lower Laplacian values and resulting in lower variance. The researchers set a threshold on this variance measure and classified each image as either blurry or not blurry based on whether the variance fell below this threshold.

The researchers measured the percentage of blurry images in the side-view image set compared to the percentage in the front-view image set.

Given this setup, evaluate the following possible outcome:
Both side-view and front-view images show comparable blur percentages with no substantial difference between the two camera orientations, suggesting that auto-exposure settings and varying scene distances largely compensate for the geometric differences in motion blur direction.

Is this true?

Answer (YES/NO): NO